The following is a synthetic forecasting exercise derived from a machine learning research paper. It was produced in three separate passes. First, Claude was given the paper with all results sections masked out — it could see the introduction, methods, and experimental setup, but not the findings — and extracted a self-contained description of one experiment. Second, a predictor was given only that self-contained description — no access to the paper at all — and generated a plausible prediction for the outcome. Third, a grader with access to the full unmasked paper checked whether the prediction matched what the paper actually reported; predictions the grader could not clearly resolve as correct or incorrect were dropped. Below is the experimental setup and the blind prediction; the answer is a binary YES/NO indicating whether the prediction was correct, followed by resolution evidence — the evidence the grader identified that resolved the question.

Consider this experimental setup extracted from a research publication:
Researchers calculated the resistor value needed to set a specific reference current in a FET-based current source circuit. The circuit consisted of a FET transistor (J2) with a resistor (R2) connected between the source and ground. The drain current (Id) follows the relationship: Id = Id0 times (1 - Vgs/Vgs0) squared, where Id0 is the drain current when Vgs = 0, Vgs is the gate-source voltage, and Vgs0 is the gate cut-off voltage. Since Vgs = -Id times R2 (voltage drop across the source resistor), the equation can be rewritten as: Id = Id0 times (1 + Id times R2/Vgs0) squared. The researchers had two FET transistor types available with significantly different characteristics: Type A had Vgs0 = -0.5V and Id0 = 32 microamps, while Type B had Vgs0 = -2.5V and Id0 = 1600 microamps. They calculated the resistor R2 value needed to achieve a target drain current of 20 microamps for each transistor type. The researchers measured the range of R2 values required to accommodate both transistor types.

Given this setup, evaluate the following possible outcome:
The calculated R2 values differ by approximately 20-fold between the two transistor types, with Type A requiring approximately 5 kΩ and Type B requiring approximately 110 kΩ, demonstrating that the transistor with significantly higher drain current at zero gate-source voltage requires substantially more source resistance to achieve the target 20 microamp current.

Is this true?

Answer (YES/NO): YES